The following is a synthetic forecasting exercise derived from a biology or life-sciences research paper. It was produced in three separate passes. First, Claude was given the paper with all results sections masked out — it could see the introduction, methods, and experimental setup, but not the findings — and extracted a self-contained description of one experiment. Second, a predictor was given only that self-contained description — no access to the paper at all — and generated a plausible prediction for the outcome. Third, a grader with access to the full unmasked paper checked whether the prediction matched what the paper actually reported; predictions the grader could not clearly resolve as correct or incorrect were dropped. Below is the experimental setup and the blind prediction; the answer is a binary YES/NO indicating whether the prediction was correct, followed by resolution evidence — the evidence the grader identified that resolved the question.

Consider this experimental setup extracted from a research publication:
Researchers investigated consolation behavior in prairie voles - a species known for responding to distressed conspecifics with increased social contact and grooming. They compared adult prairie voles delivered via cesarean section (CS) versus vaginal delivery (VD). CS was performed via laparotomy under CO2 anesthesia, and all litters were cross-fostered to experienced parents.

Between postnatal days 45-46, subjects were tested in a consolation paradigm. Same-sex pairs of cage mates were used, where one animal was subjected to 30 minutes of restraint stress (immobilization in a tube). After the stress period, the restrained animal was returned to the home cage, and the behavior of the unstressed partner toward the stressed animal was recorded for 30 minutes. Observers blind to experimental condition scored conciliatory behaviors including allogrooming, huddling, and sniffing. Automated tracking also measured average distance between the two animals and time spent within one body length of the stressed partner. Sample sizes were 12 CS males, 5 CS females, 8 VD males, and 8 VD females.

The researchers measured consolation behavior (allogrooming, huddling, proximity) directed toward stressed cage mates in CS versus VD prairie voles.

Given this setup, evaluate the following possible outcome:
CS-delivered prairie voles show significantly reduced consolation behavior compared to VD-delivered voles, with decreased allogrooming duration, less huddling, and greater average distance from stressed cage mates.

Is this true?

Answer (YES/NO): NO